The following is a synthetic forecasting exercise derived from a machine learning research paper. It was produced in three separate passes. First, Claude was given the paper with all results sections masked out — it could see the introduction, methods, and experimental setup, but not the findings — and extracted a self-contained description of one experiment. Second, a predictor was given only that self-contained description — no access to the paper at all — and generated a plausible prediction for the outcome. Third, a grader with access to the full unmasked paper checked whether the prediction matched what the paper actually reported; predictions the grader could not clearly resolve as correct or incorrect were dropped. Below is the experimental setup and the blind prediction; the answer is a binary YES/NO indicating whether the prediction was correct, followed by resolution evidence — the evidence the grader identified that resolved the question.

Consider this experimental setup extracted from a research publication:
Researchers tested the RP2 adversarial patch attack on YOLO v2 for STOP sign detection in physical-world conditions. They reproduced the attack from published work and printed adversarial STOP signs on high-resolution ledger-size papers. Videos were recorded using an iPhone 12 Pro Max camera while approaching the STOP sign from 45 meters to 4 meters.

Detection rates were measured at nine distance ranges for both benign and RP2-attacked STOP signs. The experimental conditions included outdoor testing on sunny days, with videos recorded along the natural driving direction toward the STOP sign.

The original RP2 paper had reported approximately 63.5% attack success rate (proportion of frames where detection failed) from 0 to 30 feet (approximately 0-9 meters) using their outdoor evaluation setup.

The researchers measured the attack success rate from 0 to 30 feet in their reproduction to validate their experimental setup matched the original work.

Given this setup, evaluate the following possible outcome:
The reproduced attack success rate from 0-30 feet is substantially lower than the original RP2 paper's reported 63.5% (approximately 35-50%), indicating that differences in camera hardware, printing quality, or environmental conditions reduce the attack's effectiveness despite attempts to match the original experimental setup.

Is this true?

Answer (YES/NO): NO